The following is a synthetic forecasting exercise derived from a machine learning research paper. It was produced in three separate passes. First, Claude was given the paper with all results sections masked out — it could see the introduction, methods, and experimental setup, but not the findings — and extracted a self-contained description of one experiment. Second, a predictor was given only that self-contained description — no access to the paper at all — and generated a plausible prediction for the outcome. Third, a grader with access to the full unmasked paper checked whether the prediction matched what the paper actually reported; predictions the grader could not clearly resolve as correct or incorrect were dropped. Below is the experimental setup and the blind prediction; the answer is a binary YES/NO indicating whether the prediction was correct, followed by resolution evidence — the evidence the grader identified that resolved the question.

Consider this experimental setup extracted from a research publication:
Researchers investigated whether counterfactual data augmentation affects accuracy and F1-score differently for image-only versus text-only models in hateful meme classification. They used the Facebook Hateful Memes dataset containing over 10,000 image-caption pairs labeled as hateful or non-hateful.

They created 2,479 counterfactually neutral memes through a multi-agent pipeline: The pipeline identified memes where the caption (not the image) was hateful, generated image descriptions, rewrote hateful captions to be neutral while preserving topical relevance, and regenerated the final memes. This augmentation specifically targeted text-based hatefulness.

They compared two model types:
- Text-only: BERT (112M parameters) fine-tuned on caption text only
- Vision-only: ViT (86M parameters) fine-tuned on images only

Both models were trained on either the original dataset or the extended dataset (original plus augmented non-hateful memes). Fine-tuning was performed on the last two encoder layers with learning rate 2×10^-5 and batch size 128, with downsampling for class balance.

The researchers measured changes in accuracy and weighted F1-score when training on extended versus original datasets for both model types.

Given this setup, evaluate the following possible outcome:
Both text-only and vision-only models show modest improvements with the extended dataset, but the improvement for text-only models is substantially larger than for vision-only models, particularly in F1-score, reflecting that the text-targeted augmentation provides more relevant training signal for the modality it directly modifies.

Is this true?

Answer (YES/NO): YES